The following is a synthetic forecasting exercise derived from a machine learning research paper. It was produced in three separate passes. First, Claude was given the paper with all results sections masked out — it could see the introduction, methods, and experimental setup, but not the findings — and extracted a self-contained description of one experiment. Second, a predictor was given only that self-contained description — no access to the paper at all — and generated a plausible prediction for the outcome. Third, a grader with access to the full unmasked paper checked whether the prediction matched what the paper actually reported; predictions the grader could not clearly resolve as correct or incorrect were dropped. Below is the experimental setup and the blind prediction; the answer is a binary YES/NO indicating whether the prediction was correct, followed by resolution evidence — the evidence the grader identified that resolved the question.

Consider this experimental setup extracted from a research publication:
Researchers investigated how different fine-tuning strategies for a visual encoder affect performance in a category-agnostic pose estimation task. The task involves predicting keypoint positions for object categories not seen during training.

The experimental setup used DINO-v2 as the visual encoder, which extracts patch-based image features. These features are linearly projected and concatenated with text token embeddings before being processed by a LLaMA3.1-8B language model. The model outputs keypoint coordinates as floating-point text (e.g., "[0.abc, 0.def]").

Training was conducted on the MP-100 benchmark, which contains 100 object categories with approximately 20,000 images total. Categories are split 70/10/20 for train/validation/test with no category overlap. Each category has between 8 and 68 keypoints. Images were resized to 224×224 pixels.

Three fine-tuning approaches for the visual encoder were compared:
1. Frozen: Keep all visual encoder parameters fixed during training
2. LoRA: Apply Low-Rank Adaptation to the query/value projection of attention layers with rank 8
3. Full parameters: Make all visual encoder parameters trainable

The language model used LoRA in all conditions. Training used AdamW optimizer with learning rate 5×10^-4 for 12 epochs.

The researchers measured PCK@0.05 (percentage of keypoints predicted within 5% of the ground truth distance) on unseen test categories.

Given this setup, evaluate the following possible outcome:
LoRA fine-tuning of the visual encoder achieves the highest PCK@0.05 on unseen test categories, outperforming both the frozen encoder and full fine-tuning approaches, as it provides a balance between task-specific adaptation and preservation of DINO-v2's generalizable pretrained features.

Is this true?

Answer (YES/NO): YES